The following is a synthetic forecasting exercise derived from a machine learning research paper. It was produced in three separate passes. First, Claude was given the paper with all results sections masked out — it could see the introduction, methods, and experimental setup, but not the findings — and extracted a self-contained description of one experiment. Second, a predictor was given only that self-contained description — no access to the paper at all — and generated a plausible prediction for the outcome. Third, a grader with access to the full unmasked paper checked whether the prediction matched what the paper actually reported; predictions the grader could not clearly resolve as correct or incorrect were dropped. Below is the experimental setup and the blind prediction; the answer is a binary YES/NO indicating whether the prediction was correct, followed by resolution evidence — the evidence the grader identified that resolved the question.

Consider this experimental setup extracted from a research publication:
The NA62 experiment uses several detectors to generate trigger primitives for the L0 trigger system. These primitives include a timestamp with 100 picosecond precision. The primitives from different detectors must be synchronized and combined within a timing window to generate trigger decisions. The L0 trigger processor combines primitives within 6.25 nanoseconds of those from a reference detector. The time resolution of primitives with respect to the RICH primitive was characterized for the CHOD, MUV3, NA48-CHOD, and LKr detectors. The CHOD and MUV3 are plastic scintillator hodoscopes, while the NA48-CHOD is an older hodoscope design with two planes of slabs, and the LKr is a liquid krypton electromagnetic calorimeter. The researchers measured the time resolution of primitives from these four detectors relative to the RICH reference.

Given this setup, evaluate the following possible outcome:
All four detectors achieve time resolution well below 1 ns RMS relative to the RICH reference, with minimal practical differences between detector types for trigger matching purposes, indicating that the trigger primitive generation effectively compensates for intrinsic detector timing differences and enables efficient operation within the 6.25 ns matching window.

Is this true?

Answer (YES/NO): NO